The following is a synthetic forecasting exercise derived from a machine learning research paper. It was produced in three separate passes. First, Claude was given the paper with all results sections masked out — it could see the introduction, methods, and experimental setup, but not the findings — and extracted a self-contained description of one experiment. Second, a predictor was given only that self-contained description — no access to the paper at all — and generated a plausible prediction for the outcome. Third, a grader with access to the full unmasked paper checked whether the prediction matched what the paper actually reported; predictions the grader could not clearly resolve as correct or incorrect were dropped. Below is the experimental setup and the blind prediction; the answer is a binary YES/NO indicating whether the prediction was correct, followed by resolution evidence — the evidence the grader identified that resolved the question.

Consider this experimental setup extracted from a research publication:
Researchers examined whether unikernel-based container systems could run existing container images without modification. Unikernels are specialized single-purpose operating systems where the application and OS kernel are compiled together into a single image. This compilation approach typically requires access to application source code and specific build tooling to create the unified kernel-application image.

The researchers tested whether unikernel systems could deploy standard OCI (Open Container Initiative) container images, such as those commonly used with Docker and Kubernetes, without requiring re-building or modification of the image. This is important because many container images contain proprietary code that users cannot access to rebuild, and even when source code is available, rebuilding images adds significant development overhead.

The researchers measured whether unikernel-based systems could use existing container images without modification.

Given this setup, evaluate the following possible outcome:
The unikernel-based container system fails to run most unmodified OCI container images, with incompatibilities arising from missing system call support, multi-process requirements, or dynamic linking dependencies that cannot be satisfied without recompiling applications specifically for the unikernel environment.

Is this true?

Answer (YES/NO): NO